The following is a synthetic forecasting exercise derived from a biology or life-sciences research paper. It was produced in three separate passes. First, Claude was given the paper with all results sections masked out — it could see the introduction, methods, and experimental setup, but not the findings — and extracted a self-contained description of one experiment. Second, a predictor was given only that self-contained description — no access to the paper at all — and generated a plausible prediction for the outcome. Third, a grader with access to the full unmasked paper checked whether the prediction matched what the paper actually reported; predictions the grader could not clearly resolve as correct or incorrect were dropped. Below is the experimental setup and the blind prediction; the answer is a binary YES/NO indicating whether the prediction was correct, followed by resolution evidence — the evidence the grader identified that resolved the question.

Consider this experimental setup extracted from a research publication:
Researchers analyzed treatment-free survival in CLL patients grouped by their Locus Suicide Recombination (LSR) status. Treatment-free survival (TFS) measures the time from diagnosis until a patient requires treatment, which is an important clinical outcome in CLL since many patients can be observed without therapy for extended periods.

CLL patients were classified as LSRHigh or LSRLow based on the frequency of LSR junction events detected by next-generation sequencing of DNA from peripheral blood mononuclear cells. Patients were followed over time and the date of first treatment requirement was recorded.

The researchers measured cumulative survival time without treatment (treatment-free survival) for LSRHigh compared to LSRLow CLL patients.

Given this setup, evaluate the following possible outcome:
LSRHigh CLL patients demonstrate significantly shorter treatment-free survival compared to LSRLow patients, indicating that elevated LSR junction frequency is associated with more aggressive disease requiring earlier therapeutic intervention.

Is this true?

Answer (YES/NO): YES